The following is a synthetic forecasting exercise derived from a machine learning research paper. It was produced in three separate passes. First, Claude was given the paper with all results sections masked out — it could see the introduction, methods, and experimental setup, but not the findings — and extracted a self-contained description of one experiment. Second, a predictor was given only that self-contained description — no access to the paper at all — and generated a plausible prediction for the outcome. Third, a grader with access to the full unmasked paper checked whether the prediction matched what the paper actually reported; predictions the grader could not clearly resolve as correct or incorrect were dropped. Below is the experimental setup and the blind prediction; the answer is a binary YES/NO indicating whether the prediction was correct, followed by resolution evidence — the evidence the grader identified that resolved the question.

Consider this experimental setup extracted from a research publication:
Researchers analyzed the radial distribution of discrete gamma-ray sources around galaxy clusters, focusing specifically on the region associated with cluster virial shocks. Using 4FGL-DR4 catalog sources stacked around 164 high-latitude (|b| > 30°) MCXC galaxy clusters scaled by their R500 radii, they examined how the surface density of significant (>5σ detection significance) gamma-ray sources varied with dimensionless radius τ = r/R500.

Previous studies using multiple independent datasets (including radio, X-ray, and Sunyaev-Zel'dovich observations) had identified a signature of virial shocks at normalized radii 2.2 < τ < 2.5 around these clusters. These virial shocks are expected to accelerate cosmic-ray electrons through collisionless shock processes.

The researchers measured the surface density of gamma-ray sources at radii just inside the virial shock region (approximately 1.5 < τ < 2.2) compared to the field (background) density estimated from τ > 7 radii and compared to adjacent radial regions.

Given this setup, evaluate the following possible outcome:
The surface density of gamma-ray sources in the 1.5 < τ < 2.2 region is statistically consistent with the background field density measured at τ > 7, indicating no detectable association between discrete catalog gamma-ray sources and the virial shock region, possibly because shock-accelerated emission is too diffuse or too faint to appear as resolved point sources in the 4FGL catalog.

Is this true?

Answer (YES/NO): NO